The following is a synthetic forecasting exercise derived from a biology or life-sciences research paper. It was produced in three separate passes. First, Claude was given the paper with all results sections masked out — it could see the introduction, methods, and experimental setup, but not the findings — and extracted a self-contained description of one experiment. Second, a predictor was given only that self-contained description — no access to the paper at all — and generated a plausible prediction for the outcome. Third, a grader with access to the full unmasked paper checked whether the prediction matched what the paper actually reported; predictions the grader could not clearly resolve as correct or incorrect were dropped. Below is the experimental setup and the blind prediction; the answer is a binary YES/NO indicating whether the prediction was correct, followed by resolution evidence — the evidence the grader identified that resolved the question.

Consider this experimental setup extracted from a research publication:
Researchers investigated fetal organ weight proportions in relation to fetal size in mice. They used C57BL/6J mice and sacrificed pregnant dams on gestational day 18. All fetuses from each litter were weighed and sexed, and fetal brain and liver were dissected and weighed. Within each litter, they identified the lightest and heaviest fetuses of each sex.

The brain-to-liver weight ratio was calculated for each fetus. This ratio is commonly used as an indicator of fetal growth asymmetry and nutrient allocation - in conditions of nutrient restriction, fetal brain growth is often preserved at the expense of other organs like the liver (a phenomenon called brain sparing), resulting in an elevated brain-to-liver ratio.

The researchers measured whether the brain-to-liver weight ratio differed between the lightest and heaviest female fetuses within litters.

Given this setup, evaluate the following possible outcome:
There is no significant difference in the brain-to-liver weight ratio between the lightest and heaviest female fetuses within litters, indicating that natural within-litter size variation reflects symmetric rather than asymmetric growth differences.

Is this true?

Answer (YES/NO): YES